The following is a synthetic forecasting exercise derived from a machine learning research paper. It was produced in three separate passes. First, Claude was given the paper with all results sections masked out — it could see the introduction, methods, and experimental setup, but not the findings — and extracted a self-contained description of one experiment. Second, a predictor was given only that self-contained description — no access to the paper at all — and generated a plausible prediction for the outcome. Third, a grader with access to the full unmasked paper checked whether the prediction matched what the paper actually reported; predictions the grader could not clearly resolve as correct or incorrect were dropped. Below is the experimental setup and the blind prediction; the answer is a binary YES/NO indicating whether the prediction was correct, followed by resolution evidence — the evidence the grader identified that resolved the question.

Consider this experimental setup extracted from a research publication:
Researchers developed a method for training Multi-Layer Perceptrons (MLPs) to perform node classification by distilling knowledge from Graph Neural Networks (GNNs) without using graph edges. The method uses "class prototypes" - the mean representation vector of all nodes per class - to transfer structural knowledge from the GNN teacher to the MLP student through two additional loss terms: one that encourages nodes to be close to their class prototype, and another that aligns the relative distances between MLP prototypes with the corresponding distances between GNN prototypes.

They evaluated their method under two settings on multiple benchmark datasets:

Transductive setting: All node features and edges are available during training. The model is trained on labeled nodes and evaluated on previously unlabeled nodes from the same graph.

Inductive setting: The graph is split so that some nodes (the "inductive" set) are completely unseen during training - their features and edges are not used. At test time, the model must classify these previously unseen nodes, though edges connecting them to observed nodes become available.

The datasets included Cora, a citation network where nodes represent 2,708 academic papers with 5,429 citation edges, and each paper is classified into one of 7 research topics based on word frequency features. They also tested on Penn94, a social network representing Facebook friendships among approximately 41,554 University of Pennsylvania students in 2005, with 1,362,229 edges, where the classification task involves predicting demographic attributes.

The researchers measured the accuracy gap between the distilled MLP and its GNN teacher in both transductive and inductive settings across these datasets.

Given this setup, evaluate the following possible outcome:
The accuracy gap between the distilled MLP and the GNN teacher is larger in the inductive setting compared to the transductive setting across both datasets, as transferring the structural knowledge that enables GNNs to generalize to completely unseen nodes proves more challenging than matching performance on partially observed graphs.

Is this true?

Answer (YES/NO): YES